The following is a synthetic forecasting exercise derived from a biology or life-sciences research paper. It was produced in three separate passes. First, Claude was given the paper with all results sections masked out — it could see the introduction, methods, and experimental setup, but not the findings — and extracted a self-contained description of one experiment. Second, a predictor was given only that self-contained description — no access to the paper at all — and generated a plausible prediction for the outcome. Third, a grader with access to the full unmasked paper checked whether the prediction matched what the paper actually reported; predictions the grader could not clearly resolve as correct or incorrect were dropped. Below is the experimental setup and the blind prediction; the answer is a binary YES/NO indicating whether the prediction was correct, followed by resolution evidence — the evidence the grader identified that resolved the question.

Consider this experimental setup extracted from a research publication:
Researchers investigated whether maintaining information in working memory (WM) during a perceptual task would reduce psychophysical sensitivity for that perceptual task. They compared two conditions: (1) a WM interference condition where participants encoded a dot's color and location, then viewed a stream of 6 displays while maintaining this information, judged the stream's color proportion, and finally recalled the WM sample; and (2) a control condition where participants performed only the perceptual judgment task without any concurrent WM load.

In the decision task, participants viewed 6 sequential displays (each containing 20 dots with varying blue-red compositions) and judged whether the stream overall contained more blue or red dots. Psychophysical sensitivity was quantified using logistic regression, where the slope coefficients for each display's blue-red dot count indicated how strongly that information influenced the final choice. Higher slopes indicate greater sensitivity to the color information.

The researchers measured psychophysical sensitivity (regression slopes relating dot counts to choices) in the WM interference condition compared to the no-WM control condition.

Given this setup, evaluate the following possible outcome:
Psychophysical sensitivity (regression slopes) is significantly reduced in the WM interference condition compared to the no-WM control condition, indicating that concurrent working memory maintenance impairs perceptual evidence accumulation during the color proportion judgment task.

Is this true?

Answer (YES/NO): NO